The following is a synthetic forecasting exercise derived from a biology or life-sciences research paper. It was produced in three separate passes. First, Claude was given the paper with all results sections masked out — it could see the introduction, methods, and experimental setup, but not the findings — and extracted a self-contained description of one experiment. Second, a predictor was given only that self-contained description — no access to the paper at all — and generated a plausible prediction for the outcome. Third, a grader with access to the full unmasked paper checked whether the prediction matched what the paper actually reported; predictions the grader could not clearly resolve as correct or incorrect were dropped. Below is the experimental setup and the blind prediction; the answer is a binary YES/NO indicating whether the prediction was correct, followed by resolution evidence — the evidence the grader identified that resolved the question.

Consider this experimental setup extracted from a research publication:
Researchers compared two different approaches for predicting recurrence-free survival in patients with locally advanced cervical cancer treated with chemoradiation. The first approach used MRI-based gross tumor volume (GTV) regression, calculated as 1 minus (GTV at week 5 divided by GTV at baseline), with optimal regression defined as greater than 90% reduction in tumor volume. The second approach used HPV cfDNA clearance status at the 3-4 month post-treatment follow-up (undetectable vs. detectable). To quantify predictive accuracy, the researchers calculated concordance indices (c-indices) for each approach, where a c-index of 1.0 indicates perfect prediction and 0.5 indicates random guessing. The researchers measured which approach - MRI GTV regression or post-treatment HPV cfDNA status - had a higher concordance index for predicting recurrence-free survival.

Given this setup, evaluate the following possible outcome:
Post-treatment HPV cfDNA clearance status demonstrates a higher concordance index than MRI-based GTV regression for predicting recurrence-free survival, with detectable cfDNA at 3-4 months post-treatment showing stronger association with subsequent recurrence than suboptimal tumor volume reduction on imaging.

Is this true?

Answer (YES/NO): YES